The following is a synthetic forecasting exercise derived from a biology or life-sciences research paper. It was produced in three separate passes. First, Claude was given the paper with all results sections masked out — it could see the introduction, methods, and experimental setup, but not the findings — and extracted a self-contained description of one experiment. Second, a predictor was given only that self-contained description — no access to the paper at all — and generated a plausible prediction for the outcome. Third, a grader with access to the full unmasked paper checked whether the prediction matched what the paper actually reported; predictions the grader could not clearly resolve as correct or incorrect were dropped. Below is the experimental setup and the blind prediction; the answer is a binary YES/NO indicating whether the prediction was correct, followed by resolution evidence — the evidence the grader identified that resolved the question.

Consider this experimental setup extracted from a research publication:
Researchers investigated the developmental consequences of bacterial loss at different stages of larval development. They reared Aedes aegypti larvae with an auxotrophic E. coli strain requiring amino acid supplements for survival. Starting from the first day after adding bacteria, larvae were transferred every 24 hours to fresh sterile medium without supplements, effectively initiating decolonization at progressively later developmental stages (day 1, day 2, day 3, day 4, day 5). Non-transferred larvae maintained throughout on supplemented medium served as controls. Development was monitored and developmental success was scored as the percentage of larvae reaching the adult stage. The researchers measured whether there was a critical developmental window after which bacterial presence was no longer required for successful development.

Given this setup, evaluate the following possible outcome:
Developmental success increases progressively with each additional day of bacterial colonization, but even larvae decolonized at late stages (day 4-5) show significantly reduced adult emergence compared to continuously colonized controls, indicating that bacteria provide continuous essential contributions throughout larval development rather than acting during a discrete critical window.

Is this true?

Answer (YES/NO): NO